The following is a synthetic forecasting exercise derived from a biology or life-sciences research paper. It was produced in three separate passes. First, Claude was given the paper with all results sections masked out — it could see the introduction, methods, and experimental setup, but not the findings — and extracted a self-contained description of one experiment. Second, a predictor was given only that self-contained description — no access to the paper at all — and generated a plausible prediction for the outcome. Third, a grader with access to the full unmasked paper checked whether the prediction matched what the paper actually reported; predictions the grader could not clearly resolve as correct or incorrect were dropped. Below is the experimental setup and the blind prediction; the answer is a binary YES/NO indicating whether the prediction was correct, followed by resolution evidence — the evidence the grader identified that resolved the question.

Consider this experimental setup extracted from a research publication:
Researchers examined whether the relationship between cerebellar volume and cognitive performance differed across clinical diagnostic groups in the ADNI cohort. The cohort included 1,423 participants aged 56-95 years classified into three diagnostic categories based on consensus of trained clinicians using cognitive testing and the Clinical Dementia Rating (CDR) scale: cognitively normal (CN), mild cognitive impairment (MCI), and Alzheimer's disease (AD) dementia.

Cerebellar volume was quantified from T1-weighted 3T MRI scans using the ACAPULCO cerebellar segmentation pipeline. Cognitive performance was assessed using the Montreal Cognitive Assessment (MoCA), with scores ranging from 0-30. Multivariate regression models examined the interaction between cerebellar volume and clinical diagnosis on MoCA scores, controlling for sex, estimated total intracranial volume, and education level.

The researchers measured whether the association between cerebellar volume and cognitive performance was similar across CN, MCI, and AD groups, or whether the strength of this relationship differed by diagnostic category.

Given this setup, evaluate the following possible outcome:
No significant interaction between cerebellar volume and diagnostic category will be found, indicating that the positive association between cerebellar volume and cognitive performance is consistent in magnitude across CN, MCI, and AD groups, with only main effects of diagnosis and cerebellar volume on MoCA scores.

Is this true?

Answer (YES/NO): NO